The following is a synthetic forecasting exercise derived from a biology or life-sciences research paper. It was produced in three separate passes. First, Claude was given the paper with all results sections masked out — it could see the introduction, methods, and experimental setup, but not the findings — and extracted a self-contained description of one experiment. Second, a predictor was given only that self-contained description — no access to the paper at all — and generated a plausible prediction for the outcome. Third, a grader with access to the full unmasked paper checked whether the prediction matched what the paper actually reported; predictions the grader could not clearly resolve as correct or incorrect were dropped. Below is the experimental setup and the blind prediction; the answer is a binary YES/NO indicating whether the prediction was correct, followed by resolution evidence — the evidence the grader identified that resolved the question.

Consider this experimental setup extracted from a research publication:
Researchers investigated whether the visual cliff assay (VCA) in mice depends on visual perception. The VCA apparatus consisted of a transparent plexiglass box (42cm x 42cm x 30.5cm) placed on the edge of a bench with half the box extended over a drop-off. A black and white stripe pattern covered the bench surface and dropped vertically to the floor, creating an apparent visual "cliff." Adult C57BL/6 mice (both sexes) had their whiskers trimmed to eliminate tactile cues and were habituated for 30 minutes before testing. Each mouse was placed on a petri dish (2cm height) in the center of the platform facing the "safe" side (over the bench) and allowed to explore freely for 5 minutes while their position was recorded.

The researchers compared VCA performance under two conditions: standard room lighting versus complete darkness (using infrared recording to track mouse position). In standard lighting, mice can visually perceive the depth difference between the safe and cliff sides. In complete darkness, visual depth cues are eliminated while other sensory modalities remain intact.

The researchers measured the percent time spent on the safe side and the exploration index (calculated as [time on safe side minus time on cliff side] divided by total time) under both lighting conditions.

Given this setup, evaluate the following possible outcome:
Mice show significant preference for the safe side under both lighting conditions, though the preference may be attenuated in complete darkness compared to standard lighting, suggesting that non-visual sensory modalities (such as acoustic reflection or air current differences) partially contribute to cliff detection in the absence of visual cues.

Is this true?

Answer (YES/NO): NO